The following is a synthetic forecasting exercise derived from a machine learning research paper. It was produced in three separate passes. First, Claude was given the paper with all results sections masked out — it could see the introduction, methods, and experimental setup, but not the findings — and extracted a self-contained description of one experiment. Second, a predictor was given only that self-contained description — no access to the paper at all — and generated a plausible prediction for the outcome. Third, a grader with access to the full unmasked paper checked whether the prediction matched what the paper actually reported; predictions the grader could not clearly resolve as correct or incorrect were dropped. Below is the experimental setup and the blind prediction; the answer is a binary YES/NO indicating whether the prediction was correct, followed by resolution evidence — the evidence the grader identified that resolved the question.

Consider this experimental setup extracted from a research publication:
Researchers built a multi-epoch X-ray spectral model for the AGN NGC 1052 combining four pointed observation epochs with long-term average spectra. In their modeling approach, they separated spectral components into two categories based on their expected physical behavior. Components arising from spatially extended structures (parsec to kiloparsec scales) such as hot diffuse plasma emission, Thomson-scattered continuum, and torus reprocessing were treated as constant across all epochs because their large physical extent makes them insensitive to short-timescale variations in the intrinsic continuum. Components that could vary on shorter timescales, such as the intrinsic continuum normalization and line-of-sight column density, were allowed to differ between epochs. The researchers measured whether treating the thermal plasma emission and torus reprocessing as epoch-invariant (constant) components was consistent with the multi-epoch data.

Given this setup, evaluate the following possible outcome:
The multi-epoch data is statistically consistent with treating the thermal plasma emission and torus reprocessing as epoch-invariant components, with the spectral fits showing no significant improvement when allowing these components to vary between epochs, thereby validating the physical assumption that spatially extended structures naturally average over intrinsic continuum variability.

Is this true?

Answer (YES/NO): YES